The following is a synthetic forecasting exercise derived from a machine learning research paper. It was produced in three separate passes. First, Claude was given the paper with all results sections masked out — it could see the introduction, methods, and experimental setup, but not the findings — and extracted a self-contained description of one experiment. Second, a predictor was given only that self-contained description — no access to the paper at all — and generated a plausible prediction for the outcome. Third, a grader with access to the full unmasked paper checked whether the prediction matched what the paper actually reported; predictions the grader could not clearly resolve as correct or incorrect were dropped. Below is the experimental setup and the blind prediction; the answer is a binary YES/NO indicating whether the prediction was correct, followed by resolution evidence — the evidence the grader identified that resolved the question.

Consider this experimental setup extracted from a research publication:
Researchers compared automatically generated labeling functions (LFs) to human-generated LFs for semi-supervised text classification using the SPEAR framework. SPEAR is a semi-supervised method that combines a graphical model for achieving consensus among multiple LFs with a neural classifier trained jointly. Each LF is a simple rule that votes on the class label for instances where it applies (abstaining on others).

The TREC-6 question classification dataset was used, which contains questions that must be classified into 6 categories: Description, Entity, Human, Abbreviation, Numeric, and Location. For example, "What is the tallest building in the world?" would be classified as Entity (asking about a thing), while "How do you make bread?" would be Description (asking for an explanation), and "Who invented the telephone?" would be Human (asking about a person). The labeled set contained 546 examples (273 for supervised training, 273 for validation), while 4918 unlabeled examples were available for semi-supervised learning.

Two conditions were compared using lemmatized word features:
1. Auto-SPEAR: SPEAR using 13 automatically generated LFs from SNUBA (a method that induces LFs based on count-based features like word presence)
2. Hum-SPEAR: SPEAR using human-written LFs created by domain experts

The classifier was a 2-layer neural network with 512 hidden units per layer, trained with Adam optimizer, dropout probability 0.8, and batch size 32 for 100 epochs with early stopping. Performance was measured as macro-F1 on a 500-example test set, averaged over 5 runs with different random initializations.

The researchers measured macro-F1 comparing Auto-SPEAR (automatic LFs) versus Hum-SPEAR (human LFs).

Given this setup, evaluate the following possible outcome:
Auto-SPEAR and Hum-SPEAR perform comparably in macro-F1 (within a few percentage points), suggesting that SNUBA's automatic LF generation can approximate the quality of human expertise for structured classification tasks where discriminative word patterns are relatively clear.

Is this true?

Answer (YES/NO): NO